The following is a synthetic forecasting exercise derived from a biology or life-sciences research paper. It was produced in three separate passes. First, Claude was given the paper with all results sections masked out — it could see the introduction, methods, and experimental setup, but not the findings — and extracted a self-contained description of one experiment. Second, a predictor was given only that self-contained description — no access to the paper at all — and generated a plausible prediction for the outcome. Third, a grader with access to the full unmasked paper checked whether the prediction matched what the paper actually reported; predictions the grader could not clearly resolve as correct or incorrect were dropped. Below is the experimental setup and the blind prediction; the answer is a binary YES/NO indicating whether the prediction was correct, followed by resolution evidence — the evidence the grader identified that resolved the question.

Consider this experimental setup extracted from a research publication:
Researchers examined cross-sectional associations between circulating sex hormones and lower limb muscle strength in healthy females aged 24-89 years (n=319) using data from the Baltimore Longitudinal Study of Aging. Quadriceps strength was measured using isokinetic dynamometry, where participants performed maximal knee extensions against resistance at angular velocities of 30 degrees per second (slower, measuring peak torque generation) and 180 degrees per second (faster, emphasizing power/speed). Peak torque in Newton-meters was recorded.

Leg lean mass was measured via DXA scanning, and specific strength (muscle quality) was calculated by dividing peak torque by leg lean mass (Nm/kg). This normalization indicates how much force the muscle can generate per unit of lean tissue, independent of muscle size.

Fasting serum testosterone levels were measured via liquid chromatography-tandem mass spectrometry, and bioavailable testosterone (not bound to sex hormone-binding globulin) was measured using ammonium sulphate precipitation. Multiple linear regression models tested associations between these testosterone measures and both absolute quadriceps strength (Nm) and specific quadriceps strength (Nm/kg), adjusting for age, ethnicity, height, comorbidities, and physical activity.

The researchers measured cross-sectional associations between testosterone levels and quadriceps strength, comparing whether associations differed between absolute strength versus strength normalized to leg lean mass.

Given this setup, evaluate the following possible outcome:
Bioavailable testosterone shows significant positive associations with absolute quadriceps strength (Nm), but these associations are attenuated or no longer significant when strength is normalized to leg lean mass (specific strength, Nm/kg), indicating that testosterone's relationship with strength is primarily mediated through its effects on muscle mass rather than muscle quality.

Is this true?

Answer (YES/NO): NO